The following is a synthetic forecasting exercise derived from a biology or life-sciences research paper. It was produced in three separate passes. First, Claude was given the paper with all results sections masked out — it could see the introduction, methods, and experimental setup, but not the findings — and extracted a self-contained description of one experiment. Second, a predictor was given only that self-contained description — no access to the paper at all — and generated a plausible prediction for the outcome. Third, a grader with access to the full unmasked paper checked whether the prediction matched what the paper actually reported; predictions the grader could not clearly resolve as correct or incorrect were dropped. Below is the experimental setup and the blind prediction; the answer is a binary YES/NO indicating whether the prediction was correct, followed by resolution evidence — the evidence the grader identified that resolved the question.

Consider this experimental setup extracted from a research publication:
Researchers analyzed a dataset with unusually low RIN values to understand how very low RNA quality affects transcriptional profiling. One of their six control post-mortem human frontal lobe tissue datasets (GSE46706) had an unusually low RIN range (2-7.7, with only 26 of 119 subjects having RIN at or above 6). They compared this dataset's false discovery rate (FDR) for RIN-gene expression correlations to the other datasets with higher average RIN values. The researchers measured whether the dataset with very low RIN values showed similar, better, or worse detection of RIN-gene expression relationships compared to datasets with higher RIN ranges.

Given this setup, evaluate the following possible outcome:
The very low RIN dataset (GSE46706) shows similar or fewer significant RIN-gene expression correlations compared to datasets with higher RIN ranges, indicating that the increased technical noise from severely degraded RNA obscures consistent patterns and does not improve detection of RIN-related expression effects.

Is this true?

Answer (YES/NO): YES